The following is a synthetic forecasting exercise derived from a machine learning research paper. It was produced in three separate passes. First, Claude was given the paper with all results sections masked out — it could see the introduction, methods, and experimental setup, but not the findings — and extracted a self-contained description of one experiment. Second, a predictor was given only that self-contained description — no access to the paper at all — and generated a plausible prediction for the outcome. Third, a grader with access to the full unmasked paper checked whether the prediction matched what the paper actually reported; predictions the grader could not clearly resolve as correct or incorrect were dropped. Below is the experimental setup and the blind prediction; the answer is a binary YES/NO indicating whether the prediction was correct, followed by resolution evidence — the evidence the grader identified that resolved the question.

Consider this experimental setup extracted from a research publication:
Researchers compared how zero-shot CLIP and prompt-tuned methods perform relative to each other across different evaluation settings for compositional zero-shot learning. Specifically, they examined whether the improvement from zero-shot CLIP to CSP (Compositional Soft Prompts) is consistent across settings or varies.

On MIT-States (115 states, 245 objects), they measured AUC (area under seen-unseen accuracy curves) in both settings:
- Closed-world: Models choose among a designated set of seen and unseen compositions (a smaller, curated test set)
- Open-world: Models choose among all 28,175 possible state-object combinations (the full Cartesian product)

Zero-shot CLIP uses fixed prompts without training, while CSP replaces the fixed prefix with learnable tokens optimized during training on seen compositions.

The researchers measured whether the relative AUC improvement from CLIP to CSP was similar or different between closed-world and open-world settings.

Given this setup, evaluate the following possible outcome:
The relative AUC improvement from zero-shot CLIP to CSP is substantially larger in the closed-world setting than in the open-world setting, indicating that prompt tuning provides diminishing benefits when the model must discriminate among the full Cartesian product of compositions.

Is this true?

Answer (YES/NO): NO